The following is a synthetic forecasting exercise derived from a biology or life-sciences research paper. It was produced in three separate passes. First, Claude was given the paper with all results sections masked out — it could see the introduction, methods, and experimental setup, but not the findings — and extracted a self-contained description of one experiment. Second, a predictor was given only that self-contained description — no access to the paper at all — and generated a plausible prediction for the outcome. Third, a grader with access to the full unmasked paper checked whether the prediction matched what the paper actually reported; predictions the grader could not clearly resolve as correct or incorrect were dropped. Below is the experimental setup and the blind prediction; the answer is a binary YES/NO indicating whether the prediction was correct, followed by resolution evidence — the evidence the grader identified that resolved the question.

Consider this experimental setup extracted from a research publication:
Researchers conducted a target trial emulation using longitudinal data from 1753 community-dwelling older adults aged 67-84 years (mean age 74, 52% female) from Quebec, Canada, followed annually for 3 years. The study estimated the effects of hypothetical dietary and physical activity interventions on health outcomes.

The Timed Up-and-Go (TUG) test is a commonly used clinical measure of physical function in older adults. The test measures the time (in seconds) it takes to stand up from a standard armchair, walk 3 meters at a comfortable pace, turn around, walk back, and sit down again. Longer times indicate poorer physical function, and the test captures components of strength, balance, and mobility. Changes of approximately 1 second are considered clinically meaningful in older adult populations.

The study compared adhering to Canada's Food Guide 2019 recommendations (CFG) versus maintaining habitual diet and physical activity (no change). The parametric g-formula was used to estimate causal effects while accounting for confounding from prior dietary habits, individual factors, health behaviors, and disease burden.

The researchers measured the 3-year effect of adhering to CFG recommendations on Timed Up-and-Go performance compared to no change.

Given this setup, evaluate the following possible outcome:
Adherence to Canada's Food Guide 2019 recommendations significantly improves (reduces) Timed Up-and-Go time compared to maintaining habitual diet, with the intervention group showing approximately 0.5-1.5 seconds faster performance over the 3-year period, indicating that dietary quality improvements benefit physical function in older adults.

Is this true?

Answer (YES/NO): NO